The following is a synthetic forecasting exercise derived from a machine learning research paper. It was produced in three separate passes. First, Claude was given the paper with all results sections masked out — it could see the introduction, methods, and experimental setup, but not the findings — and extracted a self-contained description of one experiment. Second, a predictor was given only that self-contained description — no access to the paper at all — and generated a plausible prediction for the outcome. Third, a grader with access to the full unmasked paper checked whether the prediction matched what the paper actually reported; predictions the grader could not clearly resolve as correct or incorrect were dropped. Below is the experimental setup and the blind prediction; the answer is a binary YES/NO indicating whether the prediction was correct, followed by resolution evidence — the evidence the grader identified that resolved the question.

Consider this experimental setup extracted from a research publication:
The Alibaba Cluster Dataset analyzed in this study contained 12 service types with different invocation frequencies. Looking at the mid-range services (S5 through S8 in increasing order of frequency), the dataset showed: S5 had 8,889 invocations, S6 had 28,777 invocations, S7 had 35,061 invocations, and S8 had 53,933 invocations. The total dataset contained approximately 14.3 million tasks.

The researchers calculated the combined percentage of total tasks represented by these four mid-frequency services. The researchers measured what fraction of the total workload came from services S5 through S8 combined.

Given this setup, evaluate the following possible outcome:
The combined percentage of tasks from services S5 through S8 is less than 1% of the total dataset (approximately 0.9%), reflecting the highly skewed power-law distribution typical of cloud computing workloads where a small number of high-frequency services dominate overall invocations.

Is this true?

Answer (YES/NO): YES